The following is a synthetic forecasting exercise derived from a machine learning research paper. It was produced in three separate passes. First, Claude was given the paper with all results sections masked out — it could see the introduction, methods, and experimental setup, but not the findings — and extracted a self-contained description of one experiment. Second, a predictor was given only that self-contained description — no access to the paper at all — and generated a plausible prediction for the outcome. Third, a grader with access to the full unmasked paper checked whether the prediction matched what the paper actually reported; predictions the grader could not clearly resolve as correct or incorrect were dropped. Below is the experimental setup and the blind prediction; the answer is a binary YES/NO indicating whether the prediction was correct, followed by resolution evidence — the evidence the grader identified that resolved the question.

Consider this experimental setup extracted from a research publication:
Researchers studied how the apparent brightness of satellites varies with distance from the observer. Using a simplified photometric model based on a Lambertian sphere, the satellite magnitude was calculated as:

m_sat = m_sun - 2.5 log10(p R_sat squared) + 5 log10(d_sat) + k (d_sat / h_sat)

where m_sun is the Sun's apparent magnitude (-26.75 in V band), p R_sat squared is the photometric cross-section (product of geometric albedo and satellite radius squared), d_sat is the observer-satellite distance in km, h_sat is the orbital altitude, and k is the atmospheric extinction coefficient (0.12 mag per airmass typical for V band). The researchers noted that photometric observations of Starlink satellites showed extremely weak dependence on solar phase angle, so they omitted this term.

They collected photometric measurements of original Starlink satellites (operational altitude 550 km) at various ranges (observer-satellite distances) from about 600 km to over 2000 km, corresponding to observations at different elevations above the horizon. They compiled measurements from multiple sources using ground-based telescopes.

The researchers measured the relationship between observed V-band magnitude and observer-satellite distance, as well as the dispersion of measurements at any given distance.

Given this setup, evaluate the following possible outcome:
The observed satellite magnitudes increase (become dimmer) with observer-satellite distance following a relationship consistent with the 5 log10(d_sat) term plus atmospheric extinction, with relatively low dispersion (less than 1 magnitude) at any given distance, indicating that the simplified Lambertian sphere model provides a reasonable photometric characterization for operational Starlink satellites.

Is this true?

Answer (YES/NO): YES